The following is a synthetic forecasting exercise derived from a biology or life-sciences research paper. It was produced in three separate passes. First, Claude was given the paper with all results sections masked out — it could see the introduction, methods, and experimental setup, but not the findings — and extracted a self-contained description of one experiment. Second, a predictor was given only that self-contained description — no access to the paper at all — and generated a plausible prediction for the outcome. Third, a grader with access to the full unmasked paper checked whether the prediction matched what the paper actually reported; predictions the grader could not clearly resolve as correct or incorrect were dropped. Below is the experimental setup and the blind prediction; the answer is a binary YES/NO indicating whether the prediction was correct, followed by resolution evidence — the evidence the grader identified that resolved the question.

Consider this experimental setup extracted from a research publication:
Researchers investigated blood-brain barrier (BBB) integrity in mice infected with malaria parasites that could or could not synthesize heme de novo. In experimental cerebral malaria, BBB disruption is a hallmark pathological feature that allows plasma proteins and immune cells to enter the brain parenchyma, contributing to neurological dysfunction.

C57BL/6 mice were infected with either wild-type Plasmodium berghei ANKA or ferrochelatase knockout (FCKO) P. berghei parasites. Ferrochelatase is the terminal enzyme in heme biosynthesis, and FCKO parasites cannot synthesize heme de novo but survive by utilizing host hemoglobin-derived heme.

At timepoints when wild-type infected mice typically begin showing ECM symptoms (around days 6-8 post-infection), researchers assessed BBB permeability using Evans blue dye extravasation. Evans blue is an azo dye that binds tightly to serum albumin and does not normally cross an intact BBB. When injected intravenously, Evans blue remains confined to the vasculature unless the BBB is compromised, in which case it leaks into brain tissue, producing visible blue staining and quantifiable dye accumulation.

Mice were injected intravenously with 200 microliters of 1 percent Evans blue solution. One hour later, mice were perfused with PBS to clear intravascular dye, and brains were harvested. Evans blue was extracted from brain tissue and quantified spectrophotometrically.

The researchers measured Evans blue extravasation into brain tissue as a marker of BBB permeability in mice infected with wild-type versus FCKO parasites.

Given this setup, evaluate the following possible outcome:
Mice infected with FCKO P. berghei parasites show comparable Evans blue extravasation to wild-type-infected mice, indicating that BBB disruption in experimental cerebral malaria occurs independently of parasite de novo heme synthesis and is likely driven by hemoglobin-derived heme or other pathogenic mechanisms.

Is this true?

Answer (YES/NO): NO